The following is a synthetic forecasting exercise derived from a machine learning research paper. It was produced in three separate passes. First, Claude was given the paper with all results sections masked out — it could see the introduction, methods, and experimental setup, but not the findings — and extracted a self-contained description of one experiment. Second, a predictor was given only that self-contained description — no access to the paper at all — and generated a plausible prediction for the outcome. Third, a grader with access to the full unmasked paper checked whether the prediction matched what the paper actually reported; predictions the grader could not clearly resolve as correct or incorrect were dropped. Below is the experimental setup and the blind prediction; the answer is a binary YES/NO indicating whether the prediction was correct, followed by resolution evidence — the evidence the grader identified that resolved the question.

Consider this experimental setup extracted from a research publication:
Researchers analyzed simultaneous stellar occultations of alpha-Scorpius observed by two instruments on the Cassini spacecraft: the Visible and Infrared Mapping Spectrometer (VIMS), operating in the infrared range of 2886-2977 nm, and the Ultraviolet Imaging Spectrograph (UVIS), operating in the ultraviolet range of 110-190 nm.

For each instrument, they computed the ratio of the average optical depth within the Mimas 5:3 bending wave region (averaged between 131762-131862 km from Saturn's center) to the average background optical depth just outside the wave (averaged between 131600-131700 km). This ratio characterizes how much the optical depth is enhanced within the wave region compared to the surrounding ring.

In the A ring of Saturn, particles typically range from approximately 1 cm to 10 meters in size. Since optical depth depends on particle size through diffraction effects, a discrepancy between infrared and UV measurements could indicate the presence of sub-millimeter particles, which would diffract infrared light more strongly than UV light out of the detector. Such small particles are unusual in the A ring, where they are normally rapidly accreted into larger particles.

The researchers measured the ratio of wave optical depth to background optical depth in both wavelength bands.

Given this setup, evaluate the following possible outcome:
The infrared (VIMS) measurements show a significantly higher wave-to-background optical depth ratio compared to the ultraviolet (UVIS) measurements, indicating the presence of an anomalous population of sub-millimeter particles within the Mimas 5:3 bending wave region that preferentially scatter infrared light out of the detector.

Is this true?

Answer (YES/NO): YES